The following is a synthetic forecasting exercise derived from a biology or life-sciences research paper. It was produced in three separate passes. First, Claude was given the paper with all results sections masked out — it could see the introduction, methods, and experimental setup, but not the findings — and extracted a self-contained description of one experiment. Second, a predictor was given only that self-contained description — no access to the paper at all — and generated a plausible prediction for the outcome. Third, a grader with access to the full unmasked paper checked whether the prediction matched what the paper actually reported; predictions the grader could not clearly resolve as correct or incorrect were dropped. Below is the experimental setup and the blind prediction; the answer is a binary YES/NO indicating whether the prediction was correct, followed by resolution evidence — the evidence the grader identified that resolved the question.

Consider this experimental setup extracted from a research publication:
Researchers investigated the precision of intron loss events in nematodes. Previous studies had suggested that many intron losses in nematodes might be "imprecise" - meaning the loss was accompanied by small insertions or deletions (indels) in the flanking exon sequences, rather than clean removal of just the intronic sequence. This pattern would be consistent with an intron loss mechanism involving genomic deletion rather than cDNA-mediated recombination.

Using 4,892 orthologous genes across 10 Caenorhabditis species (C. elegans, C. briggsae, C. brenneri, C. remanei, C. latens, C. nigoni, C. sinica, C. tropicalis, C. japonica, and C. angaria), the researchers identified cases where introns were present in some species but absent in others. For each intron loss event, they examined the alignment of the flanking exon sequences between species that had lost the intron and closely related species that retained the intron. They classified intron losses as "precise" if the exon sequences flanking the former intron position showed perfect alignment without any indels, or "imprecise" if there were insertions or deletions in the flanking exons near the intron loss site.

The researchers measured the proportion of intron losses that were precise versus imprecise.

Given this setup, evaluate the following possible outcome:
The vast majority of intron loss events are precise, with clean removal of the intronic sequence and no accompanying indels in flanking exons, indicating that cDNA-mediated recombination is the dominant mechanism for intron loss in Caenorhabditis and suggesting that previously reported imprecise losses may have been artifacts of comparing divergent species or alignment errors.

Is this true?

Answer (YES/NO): YES